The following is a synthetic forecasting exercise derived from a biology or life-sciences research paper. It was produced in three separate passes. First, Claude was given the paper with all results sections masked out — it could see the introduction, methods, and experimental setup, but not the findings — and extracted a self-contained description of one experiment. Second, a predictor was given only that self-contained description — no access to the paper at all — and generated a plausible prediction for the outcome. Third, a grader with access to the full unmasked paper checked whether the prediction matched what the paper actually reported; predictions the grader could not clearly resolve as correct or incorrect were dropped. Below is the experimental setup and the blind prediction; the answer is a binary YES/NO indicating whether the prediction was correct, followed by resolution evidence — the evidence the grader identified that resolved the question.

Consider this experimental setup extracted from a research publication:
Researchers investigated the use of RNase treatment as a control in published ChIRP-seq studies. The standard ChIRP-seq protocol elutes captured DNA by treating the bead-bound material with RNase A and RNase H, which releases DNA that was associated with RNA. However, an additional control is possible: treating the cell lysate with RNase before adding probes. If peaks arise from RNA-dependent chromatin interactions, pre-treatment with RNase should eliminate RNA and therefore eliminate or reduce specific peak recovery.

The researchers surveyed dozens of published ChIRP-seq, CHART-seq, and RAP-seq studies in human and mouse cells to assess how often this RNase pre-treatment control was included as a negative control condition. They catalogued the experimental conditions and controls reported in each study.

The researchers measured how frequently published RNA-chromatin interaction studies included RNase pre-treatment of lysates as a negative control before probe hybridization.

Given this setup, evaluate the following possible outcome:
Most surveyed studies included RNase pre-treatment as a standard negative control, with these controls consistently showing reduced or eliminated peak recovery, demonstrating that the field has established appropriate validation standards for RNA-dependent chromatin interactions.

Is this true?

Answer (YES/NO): NO